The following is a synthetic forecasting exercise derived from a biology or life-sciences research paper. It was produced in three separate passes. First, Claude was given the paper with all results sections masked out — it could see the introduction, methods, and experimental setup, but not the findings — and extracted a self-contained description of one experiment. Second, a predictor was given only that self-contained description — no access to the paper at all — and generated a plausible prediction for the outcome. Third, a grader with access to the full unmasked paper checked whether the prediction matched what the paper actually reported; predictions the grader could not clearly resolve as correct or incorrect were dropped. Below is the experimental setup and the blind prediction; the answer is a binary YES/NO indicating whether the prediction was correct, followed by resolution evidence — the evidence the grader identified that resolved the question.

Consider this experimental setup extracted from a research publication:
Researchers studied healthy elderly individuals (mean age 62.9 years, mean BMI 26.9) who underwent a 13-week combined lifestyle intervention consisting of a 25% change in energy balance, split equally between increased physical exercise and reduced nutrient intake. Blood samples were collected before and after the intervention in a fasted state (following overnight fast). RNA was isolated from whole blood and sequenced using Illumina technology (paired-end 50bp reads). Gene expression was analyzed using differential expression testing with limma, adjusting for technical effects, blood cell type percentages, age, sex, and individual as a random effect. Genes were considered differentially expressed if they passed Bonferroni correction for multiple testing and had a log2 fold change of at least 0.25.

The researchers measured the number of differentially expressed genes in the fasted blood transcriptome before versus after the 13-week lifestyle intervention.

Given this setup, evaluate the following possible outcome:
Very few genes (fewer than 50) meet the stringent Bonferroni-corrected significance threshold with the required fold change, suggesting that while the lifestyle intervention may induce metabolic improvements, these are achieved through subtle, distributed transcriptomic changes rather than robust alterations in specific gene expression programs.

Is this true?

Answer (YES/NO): NO